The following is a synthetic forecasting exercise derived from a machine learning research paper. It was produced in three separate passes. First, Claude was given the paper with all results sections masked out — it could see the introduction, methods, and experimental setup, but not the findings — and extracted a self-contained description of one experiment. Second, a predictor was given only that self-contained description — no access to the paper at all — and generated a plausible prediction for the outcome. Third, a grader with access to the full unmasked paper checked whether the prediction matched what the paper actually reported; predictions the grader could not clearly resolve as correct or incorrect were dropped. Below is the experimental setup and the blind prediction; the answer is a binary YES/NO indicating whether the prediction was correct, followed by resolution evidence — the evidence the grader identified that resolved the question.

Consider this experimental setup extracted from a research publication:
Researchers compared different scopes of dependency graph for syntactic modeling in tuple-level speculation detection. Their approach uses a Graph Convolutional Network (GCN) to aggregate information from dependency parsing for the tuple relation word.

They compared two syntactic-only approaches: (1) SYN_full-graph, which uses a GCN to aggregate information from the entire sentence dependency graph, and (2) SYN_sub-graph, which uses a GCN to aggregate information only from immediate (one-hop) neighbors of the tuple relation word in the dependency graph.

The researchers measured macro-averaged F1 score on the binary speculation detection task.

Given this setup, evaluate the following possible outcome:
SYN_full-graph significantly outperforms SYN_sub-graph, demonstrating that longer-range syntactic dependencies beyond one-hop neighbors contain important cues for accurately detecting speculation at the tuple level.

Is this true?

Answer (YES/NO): NO